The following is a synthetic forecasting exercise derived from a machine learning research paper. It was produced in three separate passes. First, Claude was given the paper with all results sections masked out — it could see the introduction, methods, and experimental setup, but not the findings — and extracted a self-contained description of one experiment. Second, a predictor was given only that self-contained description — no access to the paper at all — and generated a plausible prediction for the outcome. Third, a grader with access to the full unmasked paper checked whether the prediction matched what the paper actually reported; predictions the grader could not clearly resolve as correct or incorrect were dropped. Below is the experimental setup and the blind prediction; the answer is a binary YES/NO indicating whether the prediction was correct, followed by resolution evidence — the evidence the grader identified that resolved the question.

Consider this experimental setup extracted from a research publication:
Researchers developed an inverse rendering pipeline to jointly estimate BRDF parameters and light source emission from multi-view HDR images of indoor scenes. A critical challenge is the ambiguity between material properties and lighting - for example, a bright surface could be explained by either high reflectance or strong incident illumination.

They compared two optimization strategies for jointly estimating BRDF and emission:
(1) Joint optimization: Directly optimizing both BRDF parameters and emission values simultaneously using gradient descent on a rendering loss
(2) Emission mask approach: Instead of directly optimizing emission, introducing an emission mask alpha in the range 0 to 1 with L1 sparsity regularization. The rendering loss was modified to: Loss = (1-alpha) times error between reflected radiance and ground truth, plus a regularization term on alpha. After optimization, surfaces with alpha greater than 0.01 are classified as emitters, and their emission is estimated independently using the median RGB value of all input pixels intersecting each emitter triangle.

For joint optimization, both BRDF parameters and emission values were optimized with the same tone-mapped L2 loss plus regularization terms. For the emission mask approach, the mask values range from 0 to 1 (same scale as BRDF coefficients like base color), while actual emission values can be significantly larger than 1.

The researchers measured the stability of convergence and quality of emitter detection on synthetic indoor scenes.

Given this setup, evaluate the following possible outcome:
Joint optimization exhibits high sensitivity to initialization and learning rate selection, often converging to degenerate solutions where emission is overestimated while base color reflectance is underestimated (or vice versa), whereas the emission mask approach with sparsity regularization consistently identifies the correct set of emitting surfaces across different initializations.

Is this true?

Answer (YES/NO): NO